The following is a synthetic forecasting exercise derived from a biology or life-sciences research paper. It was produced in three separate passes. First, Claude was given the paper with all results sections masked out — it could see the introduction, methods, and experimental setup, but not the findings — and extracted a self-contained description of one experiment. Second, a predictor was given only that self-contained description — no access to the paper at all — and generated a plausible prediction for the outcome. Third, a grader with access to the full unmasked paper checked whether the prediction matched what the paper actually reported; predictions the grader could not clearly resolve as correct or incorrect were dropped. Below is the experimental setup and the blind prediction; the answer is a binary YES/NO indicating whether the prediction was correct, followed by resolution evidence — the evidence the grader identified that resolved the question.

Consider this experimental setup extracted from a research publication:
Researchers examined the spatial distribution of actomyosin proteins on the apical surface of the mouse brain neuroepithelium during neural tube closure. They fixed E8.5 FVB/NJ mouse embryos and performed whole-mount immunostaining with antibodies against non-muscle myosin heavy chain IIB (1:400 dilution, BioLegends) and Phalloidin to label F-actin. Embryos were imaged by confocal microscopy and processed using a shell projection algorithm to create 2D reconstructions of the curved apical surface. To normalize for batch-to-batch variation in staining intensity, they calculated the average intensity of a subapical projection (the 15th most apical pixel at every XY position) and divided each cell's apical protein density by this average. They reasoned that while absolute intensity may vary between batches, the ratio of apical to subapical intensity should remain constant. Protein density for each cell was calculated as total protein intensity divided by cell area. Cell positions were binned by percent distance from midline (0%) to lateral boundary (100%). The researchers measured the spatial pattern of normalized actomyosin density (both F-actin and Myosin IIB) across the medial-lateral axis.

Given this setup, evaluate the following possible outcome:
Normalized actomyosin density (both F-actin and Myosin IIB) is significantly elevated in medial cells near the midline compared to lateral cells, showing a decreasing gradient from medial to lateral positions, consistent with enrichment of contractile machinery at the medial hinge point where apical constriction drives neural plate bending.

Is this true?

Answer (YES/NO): NO